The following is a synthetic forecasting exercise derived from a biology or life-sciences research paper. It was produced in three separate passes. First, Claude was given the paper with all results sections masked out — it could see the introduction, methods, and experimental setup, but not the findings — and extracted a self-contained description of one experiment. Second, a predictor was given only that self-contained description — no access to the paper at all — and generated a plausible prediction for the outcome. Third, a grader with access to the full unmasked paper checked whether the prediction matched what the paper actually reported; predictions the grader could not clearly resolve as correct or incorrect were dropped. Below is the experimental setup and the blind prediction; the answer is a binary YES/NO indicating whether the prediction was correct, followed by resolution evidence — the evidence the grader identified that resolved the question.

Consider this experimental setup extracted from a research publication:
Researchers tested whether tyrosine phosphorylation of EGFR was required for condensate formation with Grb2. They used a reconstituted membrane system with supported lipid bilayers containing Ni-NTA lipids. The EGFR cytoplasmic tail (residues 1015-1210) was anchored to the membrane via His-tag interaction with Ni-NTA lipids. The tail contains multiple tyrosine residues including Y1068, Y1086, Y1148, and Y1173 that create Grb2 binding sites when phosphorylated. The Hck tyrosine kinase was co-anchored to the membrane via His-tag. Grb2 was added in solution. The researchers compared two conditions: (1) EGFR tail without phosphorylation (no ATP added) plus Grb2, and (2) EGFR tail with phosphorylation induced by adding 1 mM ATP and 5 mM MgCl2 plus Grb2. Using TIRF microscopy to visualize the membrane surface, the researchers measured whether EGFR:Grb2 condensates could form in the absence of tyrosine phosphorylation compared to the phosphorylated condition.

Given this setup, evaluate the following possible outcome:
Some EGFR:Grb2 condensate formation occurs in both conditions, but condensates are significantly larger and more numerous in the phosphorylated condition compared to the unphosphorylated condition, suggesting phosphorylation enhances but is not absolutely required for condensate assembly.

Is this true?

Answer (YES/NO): NO